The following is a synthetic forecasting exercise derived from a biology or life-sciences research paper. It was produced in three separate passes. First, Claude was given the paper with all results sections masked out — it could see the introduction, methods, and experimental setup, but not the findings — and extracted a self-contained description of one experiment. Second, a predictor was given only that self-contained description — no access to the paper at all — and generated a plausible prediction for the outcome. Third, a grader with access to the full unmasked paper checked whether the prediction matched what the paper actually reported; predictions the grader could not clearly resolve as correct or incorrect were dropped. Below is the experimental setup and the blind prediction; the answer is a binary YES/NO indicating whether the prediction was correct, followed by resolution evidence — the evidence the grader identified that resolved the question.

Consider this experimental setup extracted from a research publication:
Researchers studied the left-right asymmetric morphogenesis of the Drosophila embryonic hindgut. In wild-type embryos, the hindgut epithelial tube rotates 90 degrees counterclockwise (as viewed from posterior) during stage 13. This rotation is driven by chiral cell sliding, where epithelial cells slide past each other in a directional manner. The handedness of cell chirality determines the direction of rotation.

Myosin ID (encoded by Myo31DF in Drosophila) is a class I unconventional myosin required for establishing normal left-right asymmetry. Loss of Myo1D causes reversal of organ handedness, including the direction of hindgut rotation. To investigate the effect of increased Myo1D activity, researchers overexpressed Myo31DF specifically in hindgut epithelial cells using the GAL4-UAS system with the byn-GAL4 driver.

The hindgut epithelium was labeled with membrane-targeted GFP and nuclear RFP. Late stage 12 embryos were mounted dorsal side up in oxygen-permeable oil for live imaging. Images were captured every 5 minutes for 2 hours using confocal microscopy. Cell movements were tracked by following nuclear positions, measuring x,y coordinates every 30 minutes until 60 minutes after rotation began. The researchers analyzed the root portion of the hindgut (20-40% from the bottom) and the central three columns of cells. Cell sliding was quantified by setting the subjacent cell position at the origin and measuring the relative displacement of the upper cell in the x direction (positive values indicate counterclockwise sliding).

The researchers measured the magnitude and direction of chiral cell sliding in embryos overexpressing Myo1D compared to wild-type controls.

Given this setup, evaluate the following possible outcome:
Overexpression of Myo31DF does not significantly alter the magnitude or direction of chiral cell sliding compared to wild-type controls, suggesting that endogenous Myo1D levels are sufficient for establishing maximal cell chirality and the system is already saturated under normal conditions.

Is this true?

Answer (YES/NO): NO